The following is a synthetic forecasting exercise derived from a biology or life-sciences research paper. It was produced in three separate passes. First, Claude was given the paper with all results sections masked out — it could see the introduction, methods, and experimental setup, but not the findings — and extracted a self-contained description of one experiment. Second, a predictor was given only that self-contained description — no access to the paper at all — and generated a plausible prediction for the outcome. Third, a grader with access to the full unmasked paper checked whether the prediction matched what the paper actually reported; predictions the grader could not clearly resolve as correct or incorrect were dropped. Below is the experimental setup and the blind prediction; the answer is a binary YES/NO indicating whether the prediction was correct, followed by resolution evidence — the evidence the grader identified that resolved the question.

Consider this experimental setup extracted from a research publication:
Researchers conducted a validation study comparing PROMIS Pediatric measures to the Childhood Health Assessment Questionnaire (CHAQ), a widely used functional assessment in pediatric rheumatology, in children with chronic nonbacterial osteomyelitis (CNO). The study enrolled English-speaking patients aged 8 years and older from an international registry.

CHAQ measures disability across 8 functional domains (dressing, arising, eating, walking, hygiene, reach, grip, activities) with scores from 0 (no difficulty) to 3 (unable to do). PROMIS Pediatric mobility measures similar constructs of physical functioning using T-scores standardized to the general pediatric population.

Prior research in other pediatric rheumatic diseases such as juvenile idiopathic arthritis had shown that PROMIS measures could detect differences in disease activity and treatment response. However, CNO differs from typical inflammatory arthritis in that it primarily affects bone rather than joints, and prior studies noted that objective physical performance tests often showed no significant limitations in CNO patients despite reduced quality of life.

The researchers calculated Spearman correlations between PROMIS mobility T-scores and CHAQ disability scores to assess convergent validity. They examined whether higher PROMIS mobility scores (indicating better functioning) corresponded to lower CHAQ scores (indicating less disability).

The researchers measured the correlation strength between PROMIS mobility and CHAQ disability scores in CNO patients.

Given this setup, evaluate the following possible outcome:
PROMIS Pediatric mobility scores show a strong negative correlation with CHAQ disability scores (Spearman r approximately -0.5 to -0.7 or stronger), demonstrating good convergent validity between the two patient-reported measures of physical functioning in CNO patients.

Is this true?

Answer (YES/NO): YES